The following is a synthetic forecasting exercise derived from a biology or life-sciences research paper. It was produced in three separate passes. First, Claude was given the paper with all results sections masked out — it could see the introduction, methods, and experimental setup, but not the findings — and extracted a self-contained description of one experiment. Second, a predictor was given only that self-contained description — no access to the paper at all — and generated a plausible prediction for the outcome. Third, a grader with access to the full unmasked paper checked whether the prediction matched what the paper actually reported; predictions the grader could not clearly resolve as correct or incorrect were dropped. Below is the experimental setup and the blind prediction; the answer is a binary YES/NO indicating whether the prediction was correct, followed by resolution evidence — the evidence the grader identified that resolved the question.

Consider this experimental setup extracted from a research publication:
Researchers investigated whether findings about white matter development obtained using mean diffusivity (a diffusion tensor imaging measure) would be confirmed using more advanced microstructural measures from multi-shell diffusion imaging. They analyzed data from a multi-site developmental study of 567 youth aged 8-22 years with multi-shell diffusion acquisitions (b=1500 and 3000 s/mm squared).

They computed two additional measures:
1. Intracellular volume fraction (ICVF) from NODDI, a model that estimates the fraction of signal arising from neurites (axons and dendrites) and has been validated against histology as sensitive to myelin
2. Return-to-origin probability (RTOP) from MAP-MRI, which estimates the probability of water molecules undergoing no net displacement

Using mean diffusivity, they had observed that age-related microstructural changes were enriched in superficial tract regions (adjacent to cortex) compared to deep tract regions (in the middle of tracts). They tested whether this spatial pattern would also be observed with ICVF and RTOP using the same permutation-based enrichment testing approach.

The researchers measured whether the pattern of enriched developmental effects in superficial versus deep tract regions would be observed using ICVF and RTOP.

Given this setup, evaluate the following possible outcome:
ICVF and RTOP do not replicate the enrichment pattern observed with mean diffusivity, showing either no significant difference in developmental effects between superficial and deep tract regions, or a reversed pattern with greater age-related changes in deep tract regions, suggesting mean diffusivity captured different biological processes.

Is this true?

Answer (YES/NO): NO